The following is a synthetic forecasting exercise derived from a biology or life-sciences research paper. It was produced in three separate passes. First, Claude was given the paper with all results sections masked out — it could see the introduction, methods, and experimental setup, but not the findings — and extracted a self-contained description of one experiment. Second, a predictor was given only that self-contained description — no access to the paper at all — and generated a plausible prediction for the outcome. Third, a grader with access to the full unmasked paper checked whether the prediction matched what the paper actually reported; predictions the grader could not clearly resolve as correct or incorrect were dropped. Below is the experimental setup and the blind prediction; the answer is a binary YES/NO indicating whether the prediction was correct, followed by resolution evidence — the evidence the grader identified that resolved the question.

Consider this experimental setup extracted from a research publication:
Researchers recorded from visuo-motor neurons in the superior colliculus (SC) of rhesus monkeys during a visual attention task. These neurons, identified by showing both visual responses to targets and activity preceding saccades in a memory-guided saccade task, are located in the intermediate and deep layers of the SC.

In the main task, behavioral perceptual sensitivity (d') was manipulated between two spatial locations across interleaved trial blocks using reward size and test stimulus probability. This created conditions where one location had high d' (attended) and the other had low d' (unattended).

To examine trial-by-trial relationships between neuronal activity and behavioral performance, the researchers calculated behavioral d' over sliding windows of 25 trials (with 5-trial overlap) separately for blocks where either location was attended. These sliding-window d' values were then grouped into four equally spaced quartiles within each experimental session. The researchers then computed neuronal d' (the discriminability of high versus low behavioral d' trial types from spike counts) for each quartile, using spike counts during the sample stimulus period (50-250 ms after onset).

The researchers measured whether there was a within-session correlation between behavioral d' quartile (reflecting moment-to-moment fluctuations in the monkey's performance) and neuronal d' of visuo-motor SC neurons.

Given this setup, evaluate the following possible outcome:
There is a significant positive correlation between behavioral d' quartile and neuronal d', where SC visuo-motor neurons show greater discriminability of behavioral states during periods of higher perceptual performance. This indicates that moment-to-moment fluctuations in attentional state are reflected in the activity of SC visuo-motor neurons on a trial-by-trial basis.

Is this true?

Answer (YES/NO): YES